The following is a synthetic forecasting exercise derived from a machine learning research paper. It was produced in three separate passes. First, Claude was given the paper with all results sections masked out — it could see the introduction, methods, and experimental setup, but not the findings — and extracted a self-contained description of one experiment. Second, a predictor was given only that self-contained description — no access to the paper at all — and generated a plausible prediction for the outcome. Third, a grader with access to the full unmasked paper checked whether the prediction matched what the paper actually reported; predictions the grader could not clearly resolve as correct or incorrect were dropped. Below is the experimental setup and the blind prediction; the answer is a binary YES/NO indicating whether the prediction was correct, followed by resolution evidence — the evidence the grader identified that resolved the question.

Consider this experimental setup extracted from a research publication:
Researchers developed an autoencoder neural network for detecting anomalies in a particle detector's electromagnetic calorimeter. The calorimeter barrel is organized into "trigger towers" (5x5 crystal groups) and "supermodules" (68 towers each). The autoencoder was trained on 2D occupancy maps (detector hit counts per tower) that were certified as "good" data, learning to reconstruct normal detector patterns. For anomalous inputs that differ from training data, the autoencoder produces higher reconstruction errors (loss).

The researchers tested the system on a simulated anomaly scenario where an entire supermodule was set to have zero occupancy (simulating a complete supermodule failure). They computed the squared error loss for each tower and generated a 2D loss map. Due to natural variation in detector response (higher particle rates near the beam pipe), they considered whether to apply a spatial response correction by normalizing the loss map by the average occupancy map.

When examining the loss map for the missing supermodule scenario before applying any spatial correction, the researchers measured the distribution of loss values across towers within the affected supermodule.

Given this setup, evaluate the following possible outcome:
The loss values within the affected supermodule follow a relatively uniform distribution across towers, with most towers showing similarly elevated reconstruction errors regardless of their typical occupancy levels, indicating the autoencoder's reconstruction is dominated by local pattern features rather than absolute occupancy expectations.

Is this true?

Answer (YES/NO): NO